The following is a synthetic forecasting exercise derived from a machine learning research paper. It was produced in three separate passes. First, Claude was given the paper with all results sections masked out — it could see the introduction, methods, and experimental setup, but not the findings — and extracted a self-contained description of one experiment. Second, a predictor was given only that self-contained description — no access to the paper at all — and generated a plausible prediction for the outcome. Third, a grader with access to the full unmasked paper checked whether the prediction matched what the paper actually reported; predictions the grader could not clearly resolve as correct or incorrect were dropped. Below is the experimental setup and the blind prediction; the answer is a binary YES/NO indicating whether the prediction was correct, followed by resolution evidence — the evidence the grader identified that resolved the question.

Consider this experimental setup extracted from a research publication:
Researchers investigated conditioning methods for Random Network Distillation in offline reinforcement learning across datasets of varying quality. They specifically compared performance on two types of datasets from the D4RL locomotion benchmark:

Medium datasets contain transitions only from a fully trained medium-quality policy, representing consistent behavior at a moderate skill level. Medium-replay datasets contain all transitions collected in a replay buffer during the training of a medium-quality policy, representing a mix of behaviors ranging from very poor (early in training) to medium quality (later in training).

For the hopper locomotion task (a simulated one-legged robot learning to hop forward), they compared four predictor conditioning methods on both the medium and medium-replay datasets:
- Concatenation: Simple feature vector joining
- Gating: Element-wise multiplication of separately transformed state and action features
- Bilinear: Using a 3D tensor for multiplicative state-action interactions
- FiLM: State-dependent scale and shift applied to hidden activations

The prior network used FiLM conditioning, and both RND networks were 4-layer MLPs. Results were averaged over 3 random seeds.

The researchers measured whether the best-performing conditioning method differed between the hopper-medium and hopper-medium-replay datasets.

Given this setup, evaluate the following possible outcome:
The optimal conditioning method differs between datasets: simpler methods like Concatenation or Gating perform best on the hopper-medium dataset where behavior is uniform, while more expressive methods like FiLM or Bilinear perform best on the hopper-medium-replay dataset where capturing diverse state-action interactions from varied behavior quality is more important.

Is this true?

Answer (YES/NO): NO